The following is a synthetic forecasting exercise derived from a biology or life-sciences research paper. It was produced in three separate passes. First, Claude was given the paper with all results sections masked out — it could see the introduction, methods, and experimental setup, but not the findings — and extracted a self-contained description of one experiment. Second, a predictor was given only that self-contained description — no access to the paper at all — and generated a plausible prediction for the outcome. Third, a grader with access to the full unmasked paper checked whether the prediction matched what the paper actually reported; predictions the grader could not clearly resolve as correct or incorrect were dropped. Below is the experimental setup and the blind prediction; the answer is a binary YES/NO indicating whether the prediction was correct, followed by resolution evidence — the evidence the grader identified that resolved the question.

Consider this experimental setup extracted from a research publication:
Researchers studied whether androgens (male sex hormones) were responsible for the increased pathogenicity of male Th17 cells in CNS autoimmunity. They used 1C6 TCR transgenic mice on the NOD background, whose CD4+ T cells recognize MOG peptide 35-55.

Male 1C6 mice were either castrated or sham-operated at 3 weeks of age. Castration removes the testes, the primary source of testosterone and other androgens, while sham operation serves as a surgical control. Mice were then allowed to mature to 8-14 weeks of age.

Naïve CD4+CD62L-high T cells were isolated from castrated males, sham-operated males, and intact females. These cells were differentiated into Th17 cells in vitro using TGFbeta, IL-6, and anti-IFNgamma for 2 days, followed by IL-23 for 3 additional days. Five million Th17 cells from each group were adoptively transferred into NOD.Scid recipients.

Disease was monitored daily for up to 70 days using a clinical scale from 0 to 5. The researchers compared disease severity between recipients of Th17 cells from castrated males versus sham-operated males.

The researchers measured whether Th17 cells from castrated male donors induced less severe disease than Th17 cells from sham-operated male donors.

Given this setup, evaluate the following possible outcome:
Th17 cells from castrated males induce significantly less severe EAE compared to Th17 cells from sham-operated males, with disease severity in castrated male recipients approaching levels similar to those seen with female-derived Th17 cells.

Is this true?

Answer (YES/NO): NO